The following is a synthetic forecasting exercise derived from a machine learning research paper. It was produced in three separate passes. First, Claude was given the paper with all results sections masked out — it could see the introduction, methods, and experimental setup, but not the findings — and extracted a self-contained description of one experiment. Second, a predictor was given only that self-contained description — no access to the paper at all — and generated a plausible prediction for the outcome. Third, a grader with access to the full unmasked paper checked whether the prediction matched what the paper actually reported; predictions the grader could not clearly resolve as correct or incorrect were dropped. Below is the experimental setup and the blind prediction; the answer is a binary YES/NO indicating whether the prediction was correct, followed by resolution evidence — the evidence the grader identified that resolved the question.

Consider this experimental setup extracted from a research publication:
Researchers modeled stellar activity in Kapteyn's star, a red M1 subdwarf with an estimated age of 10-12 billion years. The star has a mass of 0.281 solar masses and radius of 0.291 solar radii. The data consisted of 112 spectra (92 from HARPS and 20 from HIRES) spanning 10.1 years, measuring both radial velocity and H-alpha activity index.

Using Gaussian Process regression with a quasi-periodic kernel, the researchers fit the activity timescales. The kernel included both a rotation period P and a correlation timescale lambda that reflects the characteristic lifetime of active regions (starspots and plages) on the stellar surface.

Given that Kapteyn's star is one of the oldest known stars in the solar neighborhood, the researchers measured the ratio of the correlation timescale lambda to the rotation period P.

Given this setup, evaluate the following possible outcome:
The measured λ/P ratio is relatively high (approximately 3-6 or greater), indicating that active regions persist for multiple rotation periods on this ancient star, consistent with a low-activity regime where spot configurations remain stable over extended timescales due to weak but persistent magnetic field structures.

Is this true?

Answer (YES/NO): YES